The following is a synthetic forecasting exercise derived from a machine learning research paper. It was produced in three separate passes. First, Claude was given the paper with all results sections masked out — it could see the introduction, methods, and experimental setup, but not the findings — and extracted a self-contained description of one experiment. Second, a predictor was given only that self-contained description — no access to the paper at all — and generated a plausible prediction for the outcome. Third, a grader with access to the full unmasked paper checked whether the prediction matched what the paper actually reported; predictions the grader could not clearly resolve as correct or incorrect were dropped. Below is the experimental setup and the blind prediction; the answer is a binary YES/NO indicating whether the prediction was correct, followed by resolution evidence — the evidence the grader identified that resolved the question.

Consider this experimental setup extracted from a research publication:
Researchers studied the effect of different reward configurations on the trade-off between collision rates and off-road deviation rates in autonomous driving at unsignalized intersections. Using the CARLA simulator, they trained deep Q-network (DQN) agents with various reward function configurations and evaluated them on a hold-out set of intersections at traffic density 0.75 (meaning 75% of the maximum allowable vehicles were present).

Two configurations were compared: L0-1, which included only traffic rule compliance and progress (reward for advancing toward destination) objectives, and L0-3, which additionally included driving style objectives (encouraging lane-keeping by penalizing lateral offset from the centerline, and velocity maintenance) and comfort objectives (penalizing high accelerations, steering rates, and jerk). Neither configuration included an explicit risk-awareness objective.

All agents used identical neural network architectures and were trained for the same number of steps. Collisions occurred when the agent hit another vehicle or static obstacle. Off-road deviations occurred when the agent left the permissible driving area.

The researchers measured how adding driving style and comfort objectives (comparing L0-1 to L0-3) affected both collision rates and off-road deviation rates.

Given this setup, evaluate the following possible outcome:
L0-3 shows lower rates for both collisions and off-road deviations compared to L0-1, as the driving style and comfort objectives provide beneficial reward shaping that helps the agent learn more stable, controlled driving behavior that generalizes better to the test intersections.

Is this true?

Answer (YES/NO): YES